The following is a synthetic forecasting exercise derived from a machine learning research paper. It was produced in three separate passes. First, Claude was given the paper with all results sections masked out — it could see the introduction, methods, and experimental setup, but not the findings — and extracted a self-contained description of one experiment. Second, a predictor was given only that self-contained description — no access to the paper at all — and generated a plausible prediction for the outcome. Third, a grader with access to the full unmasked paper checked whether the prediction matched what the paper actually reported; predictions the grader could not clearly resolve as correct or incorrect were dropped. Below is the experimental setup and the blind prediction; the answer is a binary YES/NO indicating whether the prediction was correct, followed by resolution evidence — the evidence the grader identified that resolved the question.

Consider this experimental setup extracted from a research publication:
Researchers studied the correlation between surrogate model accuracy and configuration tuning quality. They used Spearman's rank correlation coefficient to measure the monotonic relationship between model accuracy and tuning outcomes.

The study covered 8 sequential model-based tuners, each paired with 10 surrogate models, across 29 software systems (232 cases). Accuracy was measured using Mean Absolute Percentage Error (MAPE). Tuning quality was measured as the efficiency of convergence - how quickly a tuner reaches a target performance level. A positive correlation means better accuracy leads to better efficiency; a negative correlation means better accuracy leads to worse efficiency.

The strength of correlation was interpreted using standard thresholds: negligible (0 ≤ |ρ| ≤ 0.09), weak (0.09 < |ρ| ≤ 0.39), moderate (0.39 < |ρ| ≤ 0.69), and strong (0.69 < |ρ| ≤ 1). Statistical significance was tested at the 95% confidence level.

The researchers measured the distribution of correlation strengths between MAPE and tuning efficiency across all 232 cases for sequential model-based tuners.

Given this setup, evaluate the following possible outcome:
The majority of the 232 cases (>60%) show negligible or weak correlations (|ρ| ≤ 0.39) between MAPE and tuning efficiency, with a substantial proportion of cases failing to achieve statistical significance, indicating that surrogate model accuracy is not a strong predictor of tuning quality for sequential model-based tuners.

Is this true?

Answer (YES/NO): YES